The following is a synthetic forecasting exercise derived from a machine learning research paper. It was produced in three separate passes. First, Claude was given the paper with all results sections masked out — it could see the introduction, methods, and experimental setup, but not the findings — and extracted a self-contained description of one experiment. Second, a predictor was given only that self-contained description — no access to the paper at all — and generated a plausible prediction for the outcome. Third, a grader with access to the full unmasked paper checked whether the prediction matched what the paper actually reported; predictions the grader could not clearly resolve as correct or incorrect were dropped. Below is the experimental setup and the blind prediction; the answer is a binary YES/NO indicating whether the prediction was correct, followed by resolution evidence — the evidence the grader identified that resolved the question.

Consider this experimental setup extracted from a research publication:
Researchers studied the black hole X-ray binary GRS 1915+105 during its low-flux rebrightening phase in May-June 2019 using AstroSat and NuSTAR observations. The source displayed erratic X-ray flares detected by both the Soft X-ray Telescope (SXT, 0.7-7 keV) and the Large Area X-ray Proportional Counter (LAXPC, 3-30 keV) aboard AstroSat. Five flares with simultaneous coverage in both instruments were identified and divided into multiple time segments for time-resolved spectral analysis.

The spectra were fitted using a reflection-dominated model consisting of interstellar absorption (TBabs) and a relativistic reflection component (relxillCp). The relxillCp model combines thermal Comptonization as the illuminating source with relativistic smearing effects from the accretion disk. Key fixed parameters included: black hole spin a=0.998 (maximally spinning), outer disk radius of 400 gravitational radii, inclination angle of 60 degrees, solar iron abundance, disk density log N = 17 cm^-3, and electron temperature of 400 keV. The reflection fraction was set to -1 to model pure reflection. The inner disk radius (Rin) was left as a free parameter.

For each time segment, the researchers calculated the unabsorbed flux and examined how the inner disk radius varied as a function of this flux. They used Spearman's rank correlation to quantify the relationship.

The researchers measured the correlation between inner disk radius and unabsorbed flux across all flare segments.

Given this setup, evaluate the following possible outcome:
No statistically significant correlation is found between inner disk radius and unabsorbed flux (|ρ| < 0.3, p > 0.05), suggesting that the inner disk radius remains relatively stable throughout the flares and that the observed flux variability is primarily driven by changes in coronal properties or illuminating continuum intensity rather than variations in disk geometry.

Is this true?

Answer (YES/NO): NO